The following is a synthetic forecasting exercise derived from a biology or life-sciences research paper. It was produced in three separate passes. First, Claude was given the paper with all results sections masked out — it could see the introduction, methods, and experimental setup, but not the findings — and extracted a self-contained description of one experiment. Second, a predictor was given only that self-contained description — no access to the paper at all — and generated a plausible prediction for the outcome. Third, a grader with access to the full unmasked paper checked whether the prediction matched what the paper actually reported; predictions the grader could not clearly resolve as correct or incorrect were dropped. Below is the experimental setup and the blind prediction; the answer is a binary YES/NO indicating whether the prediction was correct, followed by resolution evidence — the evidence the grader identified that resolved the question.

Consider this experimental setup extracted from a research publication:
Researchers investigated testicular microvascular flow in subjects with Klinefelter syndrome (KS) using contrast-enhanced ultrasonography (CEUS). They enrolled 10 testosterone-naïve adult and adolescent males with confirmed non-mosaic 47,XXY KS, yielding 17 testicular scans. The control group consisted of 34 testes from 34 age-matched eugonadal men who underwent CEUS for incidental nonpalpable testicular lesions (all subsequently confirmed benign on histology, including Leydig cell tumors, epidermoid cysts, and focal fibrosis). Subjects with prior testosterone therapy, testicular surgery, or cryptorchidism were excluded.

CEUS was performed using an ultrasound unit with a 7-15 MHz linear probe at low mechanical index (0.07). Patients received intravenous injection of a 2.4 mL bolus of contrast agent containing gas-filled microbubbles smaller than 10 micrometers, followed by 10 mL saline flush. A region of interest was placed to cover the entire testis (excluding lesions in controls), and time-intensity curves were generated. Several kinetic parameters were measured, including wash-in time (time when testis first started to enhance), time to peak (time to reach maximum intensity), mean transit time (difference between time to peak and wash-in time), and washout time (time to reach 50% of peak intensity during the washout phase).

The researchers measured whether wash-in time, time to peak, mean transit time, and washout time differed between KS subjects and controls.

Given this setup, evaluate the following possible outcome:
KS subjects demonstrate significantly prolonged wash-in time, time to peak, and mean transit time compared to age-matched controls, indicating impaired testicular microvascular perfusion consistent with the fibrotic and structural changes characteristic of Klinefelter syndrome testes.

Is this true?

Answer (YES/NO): YES